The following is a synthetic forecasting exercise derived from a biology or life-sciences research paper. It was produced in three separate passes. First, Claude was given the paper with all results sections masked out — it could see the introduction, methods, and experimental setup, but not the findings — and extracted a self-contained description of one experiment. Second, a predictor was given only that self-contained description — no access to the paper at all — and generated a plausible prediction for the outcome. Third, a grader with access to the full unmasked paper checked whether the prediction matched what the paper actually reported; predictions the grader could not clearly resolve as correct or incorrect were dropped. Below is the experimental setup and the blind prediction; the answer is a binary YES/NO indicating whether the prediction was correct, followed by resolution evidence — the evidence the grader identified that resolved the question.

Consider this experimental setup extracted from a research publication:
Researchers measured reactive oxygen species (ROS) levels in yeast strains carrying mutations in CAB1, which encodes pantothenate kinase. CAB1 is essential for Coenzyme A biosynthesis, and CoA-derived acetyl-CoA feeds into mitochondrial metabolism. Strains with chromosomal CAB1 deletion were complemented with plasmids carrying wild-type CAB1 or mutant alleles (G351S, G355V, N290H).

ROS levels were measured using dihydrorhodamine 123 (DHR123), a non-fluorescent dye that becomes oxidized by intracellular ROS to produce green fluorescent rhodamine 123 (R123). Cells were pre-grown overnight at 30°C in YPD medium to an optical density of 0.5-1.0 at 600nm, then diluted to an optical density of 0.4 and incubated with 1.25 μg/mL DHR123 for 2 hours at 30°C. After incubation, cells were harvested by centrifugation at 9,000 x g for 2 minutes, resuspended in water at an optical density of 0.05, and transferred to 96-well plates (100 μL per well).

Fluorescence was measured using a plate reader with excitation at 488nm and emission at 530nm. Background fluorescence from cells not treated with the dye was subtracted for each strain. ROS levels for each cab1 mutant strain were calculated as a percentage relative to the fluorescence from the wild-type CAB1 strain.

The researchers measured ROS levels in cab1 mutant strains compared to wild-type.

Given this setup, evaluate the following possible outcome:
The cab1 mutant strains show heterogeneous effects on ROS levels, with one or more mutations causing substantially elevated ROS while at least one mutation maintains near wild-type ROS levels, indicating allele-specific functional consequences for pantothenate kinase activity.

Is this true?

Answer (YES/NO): NO